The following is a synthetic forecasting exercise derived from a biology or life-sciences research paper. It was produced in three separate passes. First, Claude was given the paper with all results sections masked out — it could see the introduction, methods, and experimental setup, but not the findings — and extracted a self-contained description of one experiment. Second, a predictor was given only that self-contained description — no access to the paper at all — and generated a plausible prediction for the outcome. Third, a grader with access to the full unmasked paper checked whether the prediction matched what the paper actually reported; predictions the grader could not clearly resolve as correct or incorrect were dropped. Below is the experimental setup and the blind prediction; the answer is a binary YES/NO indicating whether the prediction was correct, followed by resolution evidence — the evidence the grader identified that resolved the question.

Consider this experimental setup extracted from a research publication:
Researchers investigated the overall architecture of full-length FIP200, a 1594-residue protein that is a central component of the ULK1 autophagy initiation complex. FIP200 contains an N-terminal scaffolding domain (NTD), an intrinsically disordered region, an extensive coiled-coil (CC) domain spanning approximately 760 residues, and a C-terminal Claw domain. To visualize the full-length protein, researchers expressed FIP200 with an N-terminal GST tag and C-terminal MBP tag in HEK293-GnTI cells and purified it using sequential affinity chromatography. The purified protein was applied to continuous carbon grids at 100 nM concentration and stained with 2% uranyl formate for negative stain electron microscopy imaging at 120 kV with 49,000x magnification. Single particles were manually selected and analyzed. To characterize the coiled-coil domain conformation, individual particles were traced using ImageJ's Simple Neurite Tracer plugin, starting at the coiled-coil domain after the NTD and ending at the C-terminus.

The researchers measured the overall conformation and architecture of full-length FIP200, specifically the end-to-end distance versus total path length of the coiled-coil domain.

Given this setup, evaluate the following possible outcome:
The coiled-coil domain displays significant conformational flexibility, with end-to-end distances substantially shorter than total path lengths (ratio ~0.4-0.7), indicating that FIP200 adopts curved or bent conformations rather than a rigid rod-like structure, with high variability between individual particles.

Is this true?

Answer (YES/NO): NO